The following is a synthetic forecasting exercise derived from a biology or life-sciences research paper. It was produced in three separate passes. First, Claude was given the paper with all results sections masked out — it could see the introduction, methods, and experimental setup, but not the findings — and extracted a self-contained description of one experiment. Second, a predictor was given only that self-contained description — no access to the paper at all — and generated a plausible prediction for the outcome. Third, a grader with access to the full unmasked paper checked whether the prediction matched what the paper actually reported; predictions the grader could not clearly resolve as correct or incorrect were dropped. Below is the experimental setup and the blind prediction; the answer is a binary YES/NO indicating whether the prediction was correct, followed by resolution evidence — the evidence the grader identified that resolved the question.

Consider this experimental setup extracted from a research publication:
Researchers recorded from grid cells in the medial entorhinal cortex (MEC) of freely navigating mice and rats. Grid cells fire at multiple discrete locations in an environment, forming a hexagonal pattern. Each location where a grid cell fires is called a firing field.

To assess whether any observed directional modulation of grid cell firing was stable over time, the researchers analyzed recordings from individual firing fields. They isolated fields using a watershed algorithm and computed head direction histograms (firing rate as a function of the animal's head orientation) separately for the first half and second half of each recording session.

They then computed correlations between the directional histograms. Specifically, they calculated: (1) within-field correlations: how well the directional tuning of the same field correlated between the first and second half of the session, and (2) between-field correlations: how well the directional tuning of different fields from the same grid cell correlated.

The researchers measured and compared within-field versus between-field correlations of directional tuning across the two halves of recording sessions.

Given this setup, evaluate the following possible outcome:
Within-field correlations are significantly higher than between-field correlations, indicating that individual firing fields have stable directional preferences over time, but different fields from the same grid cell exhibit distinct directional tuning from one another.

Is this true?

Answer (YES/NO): YES